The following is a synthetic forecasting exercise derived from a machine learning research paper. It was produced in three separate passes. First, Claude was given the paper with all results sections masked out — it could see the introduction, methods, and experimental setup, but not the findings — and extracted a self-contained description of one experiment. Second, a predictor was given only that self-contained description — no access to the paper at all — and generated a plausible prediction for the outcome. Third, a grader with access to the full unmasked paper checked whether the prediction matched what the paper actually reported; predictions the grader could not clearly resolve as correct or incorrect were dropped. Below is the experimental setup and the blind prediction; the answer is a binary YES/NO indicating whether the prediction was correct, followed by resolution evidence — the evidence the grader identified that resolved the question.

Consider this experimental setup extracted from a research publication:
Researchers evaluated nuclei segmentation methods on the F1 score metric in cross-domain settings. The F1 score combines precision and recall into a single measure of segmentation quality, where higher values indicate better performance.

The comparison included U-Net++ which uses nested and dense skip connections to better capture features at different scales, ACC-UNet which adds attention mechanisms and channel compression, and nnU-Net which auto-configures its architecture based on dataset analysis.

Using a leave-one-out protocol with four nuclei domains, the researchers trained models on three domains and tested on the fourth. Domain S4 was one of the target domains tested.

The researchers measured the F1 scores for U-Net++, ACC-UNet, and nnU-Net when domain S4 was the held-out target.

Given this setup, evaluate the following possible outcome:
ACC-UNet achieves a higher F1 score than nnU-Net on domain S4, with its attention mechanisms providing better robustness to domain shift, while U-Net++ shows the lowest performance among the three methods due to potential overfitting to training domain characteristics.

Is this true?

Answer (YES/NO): YES